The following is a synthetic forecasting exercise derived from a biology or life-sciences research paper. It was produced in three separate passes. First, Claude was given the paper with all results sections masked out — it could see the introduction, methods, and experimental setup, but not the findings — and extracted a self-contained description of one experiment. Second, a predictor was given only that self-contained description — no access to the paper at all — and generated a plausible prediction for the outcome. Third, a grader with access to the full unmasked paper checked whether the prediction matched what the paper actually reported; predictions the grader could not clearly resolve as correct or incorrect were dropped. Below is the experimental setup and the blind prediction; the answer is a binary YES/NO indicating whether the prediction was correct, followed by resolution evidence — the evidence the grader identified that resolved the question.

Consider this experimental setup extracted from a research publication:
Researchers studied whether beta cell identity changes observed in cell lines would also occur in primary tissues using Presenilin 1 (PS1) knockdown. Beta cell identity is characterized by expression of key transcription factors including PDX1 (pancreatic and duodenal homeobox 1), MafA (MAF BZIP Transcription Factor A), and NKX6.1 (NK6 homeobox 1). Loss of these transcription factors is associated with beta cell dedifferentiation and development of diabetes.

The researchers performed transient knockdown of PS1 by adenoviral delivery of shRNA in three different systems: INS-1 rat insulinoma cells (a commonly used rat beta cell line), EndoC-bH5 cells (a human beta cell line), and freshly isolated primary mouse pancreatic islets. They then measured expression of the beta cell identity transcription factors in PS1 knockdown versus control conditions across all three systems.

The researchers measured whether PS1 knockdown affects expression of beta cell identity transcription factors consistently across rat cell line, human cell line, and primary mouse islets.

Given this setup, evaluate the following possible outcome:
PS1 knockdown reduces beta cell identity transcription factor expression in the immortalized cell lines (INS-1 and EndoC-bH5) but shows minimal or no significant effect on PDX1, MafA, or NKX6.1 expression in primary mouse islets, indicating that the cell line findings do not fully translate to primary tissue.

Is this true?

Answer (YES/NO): NO